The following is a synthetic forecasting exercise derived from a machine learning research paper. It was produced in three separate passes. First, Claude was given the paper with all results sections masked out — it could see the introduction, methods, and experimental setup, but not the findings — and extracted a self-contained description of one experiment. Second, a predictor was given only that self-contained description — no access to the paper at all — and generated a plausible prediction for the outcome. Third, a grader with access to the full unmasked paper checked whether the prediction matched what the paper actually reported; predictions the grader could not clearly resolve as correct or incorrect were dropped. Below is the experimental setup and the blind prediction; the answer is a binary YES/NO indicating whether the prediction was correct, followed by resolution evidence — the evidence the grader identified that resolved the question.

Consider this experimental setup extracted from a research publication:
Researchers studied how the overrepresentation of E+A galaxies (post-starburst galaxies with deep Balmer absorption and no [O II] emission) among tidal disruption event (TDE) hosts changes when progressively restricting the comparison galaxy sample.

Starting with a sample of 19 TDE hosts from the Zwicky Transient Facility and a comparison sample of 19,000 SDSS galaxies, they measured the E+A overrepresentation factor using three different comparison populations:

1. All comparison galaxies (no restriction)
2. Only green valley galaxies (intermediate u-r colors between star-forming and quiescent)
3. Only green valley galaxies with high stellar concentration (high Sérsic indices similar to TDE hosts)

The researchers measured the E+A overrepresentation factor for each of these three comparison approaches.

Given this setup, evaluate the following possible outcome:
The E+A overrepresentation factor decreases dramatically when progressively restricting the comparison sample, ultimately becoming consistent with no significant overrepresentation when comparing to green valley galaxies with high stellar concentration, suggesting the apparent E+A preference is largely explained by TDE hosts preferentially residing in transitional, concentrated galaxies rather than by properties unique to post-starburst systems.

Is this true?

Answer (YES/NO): YES